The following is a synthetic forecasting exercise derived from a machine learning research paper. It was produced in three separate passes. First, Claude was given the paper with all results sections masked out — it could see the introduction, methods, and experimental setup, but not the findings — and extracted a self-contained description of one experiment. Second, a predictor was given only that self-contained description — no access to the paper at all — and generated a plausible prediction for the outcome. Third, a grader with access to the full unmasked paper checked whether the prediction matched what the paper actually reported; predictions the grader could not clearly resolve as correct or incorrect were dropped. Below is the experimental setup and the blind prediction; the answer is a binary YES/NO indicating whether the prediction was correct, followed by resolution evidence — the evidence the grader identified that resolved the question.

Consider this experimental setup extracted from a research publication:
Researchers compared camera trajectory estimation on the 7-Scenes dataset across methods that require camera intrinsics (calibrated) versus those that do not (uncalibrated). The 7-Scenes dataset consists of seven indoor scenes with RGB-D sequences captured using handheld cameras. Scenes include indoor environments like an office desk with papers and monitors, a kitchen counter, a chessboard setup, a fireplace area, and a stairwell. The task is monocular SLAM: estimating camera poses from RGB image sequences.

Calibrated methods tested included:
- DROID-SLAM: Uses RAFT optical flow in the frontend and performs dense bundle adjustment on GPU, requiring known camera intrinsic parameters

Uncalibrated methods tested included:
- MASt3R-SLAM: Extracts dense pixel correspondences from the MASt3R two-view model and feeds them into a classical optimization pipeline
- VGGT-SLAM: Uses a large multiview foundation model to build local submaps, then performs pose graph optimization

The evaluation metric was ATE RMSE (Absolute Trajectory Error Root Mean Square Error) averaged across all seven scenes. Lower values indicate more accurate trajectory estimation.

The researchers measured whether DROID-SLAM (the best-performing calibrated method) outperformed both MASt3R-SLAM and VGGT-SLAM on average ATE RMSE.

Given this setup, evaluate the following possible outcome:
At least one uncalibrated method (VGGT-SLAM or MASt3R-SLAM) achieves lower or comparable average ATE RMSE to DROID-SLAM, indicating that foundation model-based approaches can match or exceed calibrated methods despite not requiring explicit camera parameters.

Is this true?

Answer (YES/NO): NO